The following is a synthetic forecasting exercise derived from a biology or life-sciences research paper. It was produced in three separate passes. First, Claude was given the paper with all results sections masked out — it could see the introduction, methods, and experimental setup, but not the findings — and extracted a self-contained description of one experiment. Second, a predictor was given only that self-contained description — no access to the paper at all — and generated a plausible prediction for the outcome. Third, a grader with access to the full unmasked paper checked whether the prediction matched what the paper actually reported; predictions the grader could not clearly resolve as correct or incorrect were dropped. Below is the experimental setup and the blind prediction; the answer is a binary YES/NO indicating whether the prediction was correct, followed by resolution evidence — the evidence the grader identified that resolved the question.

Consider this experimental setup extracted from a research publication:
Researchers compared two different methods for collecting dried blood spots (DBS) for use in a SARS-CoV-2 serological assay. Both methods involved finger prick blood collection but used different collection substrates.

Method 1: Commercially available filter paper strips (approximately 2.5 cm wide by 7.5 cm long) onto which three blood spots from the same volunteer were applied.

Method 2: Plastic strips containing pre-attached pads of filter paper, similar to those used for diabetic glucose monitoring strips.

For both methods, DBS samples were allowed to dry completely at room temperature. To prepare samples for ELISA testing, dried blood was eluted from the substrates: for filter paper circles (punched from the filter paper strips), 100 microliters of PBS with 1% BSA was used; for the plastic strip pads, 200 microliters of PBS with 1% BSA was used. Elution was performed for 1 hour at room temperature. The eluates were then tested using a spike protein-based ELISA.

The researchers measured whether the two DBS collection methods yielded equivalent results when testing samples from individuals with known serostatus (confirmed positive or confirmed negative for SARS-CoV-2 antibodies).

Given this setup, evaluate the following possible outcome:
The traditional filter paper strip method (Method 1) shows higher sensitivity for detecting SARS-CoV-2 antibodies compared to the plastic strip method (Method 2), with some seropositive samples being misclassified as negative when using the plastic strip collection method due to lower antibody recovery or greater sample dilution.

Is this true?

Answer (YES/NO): NO